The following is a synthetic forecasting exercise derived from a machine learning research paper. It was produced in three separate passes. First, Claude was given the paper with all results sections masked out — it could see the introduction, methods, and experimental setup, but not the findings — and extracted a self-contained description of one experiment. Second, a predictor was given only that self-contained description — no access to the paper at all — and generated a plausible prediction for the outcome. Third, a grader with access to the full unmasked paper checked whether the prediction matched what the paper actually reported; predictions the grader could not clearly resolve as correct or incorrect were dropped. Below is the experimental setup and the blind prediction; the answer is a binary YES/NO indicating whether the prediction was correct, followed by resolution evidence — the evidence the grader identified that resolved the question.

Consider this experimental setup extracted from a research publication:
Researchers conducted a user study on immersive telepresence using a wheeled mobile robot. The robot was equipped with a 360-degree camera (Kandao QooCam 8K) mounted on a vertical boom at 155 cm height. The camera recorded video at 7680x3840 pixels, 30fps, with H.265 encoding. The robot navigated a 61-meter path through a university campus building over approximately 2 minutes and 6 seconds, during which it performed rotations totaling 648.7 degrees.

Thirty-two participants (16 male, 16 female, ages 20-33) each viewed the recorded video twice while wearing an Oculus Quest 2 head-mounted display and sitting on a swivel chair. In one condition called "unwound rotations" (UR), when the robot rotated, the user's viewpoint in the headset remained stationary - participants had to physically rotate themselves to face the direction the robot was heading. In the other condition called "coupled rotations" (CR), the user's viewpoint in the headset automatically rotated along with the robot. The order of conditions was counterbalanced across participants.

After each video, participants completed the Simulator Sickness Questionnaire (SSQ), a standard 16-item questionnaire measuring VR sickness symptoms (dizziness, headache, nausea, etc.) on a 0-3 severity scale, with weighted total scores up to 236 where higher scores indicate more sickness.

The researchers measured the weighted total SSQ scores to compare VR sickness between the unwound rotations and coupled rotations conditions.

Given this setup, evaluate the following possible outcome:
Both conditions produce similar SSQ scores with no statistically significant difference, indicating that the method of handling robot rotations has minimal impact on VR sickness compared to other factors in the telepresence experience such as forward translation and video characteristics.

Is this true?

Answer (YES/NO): YES